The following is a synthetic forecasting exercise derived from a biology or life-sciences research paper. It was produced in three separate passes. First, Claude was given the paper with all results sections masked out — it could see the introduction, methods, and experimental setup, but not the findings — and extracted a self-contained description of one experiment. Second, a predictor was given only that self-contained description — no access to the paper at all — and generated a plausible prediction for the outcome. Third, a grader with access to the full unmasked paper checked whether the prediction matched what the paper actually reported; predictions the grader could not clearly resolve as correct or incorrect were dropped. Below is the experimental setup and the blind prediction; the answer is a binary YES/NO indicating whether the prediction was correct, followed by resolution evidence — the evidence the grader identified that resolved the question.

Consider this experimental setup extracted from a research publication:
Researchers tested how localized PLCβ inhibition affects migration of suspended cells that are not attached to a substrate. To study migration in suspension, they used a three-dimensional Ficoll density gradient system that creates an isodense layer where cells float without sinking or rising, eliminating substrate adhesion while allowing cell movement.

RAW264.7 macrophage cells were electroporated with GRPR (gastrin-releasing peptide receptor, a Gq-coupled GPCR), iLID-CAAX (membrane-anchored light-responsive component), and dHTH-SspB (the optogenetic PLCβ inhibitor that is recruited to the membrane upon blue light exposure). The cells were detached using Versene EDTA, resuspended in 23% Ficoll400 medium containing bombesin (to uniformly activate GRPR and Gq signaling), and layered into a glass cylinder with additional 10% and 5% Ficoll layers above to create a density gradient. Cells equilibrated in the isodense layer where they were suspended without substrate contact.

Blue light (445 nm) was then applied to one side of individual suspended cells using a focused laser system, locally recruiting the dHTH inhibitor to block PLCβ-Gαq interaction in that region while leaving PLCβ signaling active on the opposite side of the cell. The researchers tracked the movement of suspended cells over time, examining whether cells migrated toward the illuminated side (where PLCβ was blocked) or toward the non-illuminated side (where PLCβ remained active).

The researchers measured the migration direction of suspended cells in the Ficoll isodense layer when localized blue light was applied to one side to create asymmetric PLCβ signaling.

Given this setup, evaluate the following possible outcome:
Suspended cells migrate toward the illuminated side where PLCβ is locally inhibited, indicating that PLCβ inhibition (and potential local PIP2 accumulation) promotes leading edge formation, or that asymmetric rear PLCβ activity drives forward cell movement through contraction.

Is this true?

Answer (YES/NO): NO